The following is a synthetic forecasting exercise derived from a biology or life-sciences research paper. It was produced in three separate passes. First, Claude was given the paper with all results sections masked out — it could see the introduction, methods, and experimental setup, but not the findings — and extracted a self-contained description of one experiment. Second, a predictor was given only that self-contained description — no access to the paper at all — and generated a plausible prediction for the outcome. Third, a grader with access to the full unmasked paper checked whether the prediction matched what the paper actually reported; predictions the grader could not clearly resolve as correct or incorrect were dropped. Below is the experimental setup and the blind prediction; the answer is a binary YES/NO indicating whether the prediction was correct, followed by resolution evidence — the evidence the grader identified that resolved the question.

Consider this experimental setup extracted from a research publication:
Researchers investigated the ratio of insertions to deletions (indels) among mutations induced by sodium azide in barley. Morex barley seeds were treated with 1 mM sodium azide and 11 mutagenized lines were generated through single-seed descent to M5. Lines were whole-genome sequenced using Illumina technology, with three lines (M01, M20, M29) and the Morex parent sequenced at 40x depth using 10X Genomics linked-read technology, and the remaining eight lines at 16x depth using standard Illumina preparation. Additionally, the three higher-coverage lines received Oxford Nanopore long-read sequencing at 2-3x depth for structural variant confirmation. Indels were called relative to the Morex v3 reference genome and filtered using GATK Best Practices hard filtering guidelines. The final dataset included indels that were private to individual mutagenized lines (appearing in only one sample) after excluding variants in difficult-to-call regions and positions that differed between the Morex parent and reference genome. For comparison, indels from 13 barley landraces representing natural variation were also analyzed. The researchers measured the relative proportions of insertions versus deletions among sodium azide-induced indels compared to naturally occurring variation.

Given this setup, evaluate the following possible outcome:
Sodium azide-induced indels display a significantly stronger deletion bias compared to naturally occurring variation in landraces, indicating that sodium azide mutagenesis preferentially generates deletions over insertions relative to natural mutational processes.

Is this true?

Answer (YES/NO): NO